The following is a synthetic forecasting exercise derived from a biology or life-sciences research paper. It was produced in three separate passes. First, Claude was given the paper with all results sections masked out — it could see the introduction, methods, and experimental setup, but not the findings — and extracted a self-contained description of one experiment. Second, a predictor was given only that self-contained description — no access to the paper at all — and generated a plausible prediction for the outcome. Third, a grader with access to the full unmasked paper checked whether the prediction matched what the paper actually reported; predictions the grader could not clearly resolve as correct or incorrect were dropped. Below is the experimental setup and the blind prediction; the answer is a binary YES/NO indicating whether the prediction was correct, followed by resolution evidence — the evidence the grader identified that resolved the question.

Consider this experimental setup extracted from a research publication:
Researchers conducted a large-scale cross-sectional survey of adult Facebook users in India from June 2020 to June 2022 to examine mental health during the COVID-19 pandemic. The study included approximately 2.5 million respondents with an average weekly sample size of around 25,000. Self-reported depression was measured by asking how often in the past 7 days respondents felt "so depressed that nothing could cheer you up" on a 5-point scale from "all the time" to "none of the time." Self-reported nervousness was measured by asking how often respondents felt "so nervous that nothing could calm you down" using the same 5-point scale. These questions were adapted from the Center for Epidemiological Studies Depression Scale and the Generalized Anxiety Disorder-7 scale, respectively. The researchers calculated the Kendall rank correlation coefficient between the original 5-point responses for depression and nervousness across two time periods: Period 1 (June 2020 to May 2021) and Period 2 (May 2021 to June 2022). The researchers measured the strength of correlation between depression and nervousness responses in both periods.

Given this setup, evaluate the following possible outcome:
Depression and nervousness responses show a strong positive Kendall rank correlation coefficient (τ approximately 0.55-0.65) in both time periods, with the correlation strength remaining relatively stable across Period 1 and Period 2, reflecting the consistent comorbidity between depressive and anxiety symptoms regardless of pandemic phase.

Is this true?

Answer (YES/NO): NO